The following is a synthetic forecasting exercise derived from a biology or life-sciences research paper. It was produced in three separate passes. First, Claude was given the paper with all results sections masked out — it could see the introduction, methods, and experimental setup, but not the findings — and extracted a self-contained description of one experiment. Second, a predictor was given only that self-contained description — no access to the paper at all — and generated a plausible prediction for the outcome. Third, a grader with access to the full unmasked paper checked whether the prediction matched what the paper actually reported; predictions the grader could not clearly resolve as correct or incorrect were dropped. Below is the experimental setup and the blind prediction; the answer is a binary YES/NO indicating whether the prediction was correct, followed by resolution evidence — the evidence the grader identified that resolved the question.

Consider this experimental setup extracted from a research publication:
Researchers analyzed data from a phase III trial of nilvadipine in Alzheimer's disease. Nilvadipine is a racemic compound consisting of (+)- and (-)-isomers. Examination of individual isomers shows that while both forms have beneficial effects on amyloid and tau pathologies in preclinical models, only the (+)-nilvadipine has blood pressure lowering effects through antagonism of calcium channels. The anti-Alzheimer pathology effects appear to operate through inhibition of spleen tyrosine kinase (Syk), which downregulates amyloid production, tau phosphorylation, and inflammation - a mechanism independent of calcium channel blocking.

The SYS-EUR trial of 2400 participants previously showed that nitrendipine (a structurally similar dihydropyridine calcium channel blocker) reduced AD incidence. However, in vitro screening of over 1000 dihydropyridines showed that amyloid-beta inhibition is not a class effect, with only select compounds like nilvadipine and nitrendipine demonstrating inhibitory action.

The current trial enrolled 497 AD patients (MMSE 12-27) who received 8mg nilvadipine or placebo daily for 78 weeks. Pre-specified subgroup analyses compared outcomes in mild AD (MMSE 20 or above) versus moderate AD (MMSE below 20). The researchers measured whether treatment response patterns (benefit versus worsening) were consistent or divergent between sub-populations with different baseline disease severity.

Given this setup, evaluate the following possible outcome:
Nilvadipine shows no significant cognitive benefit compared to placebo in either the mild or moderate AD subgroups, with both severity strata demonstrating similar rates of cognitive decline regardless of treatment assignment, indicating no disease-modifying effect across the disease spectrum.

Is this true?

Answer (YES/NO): NO